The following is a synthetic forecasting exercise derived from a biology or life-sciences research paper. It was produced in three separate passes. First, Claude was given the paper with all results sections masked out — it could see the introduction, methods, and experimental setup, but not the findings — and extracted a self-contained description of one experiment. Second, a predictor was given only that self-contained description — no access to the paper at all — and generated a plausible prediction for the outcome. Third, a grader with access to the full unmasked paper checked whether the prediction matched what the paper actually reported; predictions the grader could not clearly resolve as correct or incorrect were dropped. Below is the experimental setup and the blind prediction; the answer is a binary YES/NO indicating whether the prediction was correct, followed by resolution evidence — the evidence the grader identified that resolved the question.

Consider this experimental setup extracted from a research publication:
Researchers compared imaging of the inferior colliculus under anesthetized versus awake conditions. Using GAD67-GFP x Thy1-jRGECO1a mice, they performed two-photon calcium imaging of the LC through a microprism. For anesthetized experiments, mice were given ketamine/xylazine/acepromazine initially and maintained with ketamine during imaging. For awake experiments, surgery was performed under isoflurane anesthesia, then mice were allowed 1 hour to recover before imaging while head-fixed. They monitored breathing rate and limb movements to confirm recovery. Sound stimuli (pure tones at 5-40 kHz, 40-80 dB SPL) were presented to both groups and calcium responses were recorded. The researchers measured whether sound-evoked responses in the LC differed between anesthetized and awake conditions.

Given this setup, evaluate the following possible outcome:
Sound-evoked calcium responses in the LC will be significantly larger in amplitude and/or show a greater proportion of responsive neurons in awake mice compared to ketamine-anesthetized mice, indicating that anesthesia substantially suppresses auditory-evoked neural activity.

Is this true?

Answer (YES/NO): NO